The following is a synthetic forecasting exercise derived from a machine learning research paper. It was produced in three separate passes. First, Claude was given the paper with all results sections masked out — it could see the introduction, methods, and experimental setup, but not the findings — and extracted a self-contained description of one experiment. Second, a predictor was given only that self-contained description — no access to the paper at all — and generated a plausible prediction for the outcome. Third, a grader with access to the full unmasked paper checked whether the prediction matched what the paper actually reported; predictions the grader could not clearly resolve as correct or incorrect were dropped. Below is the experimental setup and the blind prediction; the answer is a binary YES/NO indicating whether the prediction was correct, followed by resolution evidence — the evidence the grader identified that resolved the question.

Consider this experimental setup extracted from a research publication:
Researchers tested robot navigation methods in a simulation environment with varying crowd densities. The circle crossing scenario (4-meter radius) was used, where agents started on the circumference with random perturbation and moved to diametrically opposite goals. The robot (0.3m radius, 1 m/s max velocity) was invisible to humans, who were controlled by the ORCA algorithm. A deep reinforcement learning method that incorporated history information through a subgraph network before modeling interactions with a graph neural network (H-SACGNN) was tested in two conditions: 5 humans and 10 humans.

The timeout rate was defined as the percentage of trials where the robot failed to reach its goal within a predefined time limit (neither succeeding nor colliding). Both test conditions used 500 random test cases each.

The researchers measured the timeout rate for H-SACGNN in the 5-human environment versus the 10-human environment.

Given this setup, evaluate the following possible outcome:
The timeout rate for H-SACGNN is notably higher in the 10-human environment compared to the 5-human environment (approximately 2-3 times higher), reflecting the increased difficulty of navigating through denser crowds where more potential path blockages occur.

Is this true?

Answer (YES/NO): NO